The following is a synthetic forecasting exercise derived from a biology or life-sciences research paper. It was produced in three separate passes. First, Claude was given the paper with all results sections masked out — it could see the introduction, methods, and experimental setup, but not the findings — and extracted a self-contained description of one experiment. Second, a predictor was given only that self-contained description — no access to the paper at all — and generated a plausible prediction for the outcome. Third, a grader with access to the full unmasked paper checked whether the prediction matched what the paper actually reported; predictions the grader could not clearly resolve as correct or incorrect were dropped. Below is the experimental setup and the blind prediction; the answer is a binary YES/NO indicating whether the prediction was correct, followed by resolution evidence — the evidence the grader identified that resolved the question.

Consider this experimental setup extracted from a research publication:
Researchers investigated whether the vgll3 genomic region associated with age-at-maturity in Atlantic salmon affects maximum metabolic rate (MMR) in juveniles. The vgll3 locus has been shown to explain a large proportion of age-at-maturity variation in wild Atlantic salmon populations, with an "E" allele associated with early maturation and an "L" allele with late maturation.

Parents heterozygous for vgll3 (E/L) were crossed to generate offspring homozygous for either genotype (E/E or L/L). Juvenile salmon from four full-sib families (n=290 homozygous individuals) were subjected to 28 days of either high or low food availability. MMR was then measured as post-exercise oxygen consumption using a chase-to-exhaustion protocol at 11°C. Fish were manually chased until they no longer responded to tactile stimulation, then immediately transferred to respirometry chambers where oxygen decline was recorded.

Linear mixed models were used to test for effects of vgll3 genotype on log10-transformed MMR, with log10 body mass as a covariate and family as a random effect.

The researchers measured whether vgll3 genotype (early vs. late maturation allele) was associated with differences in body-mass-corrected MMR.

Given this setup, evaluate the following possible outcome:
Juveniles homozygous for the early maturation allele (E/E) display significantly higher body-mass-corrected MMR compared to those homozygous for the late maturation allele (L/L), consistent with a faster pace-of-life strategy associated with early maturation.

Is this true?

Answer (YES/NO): YES